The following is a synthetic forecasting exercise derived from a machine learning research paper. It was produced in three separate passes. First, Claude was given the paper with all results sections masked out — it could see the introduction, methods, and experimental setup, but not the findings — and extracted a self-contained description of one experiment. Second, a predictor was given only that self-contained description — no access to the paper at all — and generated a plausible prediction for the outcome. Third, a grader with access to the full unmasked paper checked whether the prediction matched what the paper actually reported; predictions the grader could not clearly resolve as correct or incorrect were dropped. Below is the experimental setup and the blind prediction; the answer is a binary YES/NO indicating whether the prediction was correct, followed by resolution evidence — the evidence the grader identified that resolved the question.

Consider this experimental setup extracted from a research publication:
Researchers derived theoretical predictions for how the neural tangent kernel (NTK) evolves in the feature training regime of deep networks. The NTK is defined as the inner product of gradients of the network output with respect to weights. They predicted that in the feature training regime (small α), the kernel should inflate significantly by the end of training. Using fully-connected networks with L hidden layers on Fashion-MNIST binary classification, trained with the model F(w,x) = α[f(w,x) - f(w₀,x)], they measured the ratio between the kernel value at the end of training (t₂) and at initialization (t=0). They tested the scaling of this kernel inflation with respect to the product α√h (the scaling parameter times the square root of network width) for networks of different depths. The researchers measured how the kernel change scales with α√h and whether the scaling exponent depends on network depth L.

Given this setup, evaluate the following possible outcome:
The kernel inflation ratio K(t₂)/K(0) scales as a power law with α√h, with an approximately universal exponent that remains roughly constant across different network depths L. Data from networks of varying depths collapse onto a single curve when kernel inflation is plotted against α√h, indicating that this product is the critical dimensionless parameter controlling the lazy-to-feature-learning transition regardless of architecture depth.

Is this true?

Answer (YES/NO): NO